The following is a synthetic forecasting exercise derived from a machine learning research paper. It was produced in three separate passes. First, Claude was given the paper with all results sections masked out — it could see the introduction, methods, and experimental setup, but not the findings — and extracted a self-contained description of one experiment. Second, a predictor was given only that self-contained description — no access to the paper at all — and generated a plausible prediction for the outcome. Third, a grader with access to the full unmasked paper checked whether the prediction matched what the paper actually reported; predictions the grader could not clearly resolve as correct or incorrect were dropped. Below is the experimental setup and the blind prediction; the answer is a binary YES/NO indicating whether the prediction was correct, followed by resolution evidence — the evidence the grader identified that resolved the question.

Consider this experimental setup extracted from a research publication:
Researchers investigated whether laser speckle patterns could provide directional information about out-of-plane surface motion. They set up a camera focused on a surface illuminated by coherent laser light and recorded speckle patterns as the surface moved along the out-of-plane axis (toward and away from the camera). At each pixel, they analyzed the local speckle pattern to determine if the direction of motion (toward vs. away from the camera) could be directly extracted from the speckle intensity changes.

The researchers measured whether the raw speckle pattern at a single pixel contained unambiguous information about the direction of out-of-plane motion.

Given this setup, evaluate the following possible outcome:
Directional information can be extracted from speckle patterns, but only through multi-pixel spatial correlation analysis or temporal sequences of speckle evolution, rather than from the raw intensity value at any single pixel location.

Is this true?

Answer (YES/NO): NO